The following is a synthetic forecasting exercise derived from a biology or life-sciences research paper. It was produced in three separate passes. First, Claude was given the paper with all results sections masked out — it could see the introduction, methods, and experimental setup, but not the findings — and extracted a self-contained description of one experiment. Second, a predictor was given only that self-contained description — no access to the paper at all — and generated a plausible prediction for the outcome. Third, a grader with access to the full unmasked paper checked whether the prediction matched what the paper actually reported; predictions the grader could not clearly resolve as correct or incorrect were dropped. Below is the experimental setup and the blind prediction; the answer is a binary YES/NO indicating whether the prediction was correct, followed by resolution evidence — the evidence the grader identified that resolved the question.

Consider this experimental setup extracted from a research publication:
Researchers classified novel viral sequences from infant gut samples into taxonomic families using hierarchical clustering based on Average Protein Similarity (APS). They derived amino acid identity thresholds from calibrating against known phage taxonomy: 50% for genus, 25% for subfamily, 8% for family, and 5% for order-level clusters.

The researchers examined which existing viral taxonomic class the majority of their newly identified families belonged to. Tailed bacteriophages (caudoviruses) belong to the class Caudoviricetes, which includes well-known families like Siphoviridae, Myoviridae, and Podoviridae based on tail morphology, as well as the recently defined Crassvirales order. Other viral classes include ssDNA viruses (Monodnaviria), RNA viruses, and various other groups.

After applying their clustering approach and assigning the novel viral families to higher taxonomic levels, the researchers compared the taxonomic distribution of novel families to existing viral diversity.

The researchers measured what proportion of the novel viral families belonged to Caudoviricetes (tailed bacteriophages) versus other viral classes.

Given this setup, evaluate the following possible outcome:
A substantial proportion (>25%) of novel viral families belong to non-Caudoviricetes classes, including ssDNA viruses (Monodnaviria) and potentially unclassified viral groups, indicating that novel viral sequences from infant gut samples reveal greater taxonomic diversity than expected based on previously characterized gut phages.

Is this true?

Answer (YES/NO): NO